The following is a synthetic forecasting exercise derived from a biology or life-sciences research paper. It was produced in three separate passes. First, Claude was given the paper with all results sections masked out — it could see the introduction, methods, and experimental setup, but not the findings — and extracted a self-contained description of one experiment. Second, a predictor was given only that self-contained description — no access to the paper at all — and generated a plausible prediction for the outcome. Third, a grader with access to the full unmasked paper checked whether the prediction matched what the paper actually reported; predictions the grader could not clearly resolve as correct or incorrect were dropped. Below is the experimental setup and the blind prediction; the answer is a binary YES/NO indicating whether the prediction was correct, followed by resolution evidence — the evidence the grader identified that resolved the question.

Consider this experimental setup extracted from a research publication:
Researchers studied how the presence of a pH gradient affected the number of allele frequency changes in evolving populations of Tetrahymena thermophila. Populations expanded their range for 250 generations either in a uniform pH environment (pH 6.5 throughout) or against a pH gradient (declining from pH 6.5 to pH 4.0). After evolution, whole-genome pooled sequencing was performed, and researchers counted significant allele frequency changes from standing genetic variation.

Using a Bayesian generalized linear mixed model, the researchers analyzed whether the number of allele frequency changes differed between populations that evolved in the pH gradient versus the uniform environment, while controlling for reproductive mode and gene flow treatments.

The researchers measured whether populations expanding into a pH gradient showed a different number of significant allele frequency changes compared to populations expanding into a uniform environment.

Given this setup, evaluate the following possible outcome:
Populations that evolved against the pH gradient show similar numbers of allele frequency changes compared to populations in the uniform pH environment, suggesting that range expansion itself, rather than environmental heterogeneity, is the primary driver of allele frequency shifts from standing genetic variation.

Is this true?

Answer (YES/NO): YES